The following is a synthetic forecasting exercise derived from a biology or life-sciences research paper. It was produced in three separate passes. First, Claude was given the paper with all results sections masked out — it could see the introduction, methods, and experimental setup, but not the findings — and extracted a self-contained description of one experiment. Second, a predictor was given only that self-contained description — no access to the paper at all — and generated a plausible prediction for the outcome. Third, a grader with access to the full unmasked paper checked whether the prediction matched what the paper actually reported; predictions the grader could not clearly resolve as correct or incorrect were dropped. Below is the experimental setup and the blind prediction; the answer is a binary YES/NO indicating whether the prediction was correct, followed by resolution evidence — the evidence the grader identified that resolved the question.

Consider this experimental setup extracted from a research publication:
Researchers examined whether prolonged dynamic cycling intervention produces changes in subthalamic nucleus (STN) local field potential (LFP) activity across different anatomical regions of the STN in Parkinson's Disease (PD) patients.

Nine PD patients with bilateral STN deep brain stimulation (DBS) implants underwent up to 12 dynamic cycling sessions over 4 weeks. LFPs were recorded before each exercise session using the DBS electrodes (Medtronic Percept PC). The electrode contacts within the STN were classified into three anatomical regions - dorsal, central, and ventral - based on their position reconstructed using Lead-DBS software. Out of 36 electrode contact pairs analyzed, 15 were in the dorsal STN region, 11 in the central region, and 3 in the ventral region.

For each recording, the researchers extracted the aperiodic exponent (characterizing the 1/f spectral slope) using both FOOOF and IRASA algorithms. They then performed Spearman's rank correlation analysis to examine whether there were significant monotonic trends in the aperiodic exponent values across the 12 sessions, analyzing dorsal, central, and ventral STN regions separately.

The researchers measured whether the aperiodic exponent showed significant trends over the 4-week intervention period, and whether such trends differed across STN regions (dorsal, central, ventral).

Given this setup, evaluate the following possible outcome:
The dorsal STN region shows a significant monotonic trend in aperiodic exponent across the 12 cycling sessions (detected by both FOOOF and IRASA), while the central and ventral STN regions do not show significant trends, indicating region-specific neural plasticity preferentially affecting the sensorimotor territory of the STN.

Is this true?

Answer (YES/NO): YES